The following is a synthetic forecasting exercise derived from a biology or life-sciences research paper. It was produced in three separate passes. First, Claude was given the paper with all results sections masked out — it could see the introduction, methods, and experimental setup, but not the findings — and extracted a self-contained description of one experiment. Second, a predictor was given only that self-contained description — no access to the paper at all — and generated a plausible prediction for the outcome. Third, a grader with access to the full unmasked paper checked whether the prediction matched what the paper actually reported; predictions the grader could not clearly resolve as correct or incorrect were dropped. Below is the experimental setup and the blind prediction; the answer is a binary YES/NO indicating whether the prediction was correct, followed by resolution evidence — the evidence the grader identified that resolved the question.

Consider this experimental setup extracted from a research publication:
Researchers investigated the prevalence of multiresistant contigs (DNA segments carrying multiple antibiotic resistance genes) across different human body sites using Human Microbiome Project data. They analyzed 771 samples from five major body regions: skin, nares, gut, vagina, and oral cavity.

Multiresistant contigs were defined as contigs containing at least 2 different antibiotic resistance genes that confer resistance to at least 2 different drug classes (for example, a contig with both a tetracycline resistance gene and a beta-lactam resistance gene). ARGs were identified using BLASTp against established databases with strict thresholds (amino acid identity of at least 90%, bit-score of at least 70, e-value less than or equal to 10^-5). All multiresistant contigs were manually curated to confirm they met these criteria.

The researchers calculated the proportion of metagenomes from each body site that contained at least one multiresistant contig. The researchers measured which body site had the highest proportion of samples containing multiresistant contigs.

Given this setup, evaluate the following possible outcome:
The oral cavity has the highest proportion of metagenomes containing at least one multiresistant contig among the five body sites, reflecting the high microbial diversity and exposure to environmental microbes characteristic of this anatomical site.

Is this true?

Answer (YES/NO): YES